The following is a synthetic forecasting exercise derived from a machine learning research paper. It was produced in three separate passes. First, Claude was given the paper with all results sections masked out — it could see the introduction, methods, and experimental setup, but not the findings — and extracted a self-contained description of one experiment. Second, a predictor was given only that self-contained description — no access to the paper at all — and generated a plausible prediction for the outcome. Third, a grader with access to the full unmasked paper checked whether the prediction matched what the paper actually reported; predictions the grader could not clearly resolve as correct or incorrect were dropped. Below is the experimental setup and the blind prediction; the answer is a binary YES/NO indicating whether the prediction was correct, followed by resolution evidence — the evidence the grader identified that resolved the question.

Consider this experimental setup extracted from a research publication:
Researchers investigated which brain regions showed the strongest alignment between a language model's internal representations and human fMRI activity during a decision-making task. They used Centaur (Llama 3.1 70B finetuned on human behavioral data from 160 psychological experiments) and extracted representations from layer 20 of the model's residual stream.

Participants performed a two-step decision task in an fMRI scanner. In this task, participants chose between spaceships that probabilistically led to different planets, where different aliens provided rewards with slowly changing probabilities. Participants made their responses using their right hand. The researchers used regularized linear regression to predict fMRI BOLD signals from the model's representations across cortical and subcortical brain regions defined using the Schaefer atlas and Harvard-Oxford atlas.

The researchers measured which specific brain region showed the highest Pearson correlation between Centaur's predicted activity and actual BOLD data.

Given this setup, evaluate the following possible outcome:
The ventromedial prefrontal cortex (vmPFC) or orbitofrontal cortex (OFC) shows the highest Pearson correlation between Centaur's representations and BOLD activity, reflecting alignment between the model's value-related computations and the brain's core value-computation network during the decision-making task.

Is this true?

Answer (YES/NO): NO